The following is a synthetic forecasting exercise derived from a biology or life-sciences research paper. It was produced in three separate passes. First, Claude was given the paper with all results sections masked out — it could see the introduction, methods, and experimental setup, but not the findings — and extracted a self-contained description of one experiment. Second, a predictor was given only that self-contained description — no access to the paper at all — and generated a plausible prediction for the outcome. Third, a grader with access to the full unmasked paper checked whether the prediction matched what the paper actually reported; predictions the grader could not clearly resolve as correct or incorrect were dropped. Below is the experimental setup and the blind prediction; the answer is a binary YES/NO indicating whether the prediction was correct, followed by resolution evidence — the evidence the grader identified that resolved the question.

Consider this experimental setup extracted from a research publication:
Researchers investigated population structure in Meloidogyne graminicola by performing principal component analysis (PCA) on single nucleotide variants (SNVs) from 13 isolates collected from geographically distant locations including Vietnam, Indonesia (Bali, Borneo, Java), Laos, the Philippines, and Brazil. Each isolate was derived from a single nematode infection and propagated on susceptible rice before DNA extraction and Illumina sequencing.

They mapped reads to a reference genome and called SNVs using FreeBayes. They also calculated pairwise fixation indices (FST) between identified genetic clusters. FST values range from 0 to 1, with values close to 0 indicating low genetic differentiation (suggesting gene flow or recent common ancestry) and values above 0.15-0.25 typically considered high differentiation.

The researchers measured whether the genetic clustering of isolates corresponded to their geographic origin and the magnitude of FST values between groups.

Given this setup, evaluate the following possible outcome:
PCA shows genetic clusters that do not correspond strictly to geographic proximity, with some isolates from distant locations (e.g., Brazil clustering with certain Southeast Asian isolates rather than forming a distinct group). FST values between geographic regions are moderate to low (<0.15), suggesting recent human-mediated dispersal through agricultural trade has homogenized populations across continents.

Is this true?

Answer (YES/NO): YES